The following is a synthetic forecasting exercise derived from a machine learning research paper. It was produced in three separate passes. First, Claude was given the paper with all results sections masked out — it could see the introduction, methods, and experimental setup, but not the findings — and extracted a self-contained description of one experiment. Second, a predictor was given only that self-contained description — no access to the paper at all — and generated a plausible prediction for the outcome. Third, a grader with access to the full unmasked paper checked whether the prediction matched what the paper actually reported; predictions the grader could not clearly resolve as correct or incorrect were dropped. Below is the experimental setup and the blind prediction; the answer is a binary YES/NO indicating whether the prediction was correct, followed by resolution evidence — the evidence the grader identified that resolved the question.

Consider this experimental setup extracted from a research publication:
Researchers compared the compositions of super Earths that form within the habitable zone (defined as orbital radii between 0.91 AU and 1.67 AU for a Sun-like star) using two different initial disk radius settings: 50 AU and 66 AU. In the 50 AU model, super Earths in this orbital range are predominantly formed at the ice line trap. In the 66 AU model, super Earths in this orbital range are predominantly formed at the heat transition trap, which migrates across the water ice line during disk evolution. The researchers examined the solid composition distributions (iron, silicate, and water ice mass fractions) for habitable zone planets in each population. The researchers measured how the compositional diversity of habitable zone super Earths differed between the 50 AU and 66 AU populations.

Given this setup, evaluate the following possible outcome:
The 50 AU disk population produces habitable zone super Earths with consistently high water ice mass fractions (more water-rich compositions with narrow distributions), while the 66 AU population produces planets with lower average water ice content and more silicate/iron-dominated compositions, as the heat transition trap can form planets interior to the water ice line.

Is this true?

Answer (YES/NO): NO